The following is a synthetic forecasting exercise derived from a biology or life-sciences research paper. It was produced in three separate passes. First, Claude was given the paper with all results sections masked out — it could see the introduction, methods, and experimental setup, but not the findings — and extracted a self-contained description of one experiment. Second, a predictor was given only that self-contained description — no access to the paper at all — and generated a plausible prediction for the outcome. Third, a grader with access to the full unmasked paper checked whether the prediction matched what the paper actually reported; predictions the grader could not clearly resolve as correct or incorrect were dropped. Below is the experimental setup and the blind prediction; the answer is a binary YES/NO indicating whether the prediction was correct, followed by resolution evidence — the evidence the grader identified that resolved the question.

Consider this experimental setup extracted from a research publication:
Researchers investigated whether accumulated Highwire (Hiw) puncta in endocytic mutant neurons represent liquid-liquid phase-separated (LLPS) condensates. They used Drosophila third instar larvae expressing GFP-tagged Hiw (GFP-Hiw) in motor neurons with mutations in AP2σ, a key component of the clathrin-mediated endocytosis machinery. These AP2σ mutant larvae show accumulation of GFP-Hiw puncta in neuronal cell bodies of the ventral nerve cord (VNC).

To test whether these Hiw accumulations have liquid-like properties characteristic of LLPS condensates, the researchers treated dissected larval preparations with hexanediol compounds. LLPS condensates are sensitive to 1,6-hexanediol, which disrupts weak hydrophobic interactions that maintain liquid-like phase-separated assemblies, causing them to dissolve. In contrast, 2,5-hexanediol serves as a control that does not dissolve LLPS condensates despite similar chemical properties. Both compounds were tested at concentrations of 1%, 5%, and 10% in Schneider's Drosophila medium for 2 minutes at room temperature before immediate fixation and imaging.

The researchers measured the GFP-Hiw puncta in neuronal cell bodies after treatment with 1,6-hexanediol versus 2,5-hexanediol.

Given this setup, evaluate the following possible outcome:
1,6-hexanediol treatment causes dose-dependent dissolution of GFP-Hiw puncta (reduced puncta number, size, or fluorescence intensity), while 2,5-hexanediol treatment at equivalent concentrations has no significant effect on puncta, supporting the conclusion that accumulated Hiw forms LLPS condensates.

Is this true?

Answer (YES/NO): YES